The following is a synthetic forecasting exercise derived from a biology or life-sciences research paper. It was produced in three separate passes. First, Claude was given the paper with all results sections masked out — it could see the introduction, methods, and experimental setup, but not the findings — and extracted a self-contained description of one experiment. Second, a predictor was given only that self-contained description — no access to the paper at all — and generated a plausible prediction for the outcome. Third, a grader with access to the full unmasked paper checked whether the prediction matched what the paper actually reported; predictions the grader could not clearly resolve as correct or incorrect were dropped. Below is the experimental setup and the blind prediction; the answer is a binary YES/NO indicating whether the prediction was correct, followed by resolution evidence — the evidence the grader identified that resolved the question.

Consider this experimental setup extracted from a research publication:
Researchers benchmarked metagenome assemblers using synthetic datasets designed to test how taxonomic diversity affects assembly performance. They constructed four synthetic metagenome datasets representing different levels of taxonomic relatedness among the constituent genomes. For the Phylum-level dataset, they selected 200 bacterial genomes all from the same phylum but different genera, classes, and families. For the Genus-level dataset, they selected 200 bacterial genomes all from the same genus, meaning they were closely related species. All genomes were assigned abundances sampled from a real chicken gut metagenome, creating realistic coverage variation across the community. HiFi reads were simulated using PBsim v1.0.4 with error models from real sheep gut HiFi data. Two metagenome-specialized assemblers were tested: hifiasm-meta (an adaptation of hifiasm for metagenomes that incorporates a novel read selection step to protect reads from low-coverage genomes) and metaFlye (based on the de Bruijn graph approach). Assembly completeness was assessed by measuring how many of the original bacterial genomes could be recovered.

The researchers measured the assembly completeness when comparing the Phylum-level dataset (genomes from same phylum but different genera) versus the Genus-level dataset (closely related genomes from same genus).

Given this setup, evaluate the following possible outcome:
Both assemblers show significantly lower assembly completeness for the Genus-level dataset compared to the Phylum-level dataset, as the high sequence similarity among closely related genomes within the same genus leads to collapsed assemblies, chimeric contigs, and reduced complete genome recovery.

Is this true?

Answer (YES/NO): YES